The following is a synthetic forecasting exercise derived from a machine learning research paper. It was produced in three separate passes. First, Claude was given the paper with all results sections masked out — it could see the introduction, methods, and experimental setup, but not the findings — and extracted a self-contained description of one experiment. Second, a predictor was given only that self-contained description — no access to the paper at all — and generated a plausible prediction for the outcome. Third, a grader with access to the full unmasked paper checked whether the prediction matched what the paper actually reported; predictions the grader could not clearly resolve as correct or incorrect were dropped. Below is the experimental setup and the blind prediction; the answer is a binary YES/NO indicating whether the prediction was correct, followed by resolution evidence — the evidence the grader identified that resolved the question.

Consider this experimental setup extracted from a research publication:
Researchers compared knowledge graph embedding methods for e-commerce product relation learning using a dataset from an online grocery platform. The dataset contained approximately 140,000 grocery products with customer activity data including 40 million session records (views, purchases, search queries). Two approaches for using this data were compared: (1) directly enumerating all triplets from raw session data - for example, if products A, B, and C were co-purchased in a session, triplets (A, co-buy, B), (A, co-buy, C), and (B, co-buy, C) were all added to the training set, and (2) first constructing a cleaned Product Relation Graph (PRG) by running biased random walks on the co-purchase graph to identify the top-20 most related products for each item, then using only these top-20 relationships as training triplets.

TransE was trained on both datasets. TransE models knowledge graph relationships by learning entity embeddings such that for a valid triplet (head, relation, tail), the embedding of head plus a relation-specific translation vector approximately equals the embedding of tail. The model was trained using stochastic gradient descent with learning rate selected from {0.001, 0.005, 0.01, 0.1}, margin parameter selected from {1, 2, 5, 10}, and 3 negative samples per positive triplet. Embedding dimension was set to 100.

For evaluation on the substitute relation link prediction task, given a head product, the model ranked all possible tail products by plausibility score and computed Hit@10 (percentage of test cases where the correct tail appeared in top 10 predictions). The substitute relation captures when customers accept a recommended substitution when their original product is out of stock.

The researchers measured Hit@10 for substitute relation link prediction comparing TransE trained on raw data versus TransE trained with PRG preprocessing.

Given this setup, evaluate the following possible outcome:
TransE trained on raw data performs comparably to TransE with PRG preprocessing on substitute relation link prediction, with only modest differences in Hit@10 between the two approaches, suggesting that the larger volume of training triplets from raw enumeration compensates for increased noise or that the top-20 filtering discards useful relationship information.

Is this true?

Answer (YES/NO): NO